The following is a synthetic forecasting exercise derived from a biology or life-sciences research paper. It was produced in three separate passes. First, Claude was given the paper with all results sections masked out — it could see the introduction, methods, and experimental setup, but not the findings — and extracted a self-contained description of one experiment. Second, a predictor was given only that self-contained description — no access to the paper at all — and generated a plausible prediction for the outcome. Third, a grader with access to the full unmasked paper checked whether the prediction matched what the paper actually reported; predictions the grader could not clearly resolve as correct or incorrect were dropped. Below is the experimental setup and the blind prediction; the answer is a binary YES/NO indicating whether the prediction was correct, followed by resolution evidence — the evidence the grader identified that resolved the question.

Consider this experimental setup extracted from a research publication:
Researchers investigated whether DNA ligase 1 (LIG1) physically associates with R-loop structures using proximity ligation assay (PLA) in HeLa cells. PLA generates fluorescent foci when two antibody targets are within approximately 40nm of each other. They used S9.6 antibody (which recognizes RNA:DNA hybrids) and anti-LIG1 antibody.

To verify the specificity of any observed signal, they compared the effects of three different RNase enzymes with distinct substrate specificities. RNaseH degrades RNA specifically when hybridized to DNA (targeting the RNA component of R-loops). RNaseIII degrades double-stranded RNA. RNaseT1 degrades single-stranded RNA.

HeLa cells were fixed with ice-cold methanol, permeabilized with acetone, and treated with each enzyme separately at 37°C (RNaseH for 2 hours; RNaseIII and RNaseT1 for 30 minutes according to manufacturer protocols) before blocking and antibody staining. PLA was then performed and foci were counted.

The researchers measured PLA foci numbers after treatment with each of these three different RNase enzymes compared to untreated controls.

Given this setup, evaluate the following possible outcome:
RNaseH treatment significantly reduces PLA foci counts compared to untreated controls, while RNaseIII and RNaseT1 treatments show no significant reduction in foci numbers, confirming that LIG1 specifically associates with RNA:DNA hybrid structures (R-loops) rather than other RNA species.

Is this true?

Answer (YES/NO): NO